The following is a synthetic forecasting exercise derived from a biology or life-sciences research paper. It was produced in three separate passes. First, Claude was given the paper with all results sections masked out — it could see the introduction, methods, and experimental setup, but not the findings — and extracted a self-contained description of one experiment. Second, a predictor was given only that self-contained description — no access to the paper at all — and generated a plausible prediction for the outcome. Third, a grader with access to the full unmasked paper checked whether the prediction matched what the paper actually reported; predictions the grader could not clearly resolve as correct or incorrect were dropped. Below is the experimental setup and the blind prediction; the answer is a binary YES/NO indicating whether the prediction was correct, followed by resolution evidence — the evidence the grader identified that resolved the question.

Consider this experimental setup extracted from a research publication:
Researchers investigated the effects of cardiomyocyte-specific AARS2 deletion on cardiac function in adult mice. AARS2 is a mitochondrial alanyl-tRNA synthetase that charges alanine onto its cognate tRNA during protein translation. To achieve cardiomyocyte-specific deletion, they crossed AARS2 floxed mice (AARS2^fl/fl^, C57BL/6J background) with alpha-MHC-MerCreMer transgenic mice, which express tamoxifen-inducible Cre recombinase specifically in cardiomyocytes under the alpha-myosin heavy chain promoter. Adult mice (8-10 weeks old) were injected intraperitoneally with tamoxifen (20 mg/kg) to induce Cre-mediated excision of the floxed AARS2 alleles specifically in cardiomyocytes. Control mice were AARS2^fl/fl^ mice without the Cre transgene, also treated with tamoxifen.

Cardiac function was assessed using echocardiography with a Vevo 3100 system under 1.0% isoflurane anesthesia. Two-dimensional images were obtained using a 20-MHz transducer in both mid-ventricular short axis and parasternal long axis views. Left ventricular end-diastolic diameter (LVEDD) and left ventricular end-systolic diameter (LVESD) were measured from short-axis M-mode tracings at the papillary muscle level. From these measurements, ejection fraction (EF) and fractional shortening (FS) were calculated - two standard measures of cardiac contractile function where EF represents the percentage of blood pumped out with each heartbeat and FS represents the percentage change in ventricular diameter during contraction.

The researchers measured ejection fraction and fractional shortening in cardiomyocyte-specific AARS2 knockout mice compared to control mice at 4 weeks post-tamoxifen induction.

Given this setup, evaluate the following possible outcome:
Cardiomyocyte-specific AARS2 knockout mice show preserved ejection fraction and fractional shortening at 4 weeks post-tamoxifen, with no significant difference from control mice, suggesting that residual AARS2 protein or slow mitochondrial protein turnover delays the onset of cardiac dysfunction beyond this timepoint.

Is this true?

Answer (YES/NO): NO